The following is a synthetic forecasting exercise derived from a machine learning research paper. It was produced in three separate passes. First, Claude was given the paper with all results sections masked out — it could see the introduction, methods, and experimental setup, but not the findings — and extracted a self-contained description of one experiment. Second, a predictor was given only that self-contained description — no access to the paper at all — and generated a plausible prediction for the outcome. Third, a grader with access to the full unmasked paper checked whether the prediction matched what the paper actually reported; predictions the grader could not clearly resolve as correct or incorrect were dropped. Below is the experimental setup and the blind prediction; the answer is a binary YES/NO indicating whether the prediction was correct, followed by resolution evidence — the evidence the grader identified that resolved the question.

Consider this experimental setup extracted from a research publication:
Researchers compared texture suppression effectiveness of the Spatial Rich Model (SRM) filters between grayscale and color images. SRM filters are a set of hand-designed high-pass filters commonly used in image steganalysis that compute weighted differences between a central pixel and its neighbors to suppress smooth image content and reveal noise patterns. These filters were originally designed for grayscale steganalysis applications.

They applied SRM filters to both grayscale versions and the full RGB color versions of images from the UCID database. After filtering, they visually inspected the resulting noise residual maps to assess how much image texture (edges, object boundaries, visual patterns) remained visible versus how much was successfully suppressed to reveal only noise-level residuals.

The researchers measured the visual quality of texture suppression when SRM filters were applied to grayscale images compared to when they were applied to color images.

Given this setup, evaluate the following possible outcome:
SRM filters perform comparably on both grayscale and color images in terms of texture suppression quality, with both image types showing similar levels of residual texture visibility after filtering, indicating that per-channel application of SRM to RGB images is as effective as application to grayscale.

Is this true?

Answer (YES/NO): NO